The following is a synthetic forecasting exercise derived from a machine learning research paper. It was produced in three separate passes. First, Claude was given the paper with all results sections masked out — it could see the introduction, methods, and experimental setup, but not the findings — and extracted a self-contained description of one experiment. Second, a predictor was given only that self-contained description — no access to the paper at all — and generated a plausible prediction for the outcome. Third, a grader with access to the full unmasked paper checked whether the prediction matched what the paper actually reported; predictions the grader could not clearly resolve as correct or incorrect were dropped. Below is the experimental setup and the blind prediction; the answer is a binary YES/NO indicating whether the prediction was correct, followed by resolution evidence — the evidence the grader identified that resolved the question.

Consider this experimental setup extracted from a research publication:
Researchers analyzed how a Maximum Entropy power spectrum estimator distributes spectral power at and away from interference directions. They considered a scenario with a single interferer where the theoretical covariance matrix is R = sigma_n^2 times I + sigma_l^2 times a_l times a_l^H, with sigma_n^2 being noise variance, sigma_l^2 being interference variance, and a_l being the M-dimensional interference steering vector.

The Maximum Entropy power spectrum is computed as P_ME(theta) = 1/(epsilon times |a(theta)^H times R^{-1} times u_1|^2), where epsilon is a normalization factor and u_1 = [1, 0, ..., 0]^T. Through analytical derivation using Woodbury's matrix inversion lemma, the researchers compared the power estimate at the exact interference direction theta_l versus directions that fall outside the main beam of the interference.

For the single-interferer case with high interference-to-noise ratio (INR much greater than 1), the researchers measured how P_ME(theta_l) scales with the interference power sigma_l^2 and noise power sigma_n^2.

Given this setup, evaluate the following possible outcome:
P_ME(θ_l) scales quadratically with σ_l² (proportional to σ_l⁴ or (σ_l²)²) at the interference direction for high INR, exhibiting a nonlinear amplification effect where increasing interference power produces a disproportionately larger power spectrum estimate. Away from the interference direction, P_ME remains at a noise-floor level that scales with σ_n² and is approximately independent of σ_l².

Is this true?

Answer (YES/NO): YES